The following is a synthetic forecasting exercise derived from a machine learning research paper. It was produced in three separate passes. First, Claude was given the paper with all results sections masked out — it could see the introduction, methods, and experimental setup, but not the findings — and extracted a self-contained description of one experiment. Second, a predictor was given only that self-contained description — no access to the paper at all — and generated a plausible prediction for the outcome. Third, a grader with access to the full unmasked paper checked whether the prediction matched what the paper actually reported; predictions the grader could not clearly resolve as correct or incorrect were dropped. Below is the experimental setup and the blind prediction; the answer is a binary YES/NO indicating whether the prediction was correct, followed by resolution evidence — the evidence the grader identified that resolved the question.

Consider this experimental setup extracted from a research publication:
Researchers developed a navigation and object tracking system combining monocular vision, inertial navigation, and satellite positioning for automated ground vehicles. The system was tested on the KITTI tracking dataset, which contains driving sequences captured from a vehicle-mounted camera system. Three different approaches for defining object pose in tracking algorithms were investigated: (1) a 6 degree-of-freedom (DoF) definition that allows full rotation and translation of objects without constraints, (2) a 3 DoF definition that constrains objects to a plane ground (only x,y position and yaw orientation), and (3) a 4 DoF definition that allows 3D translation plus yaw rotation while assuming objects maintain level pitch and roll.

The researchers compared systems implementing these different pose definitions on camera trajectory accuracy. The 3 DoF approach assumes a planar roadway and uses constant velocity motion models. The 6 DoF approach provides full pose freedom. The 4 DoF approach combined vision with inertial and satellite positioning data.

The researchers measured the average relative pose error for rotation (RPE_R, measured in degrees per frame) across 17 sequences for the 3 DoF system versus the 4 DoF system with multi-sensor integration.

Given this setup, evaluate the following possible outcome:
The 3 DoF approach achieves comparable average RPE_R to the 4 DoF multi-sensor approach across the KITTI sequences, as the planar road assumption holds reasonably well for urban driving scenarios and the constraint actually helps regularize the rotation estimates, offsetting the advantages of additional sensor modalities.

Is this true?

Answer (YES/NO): YES